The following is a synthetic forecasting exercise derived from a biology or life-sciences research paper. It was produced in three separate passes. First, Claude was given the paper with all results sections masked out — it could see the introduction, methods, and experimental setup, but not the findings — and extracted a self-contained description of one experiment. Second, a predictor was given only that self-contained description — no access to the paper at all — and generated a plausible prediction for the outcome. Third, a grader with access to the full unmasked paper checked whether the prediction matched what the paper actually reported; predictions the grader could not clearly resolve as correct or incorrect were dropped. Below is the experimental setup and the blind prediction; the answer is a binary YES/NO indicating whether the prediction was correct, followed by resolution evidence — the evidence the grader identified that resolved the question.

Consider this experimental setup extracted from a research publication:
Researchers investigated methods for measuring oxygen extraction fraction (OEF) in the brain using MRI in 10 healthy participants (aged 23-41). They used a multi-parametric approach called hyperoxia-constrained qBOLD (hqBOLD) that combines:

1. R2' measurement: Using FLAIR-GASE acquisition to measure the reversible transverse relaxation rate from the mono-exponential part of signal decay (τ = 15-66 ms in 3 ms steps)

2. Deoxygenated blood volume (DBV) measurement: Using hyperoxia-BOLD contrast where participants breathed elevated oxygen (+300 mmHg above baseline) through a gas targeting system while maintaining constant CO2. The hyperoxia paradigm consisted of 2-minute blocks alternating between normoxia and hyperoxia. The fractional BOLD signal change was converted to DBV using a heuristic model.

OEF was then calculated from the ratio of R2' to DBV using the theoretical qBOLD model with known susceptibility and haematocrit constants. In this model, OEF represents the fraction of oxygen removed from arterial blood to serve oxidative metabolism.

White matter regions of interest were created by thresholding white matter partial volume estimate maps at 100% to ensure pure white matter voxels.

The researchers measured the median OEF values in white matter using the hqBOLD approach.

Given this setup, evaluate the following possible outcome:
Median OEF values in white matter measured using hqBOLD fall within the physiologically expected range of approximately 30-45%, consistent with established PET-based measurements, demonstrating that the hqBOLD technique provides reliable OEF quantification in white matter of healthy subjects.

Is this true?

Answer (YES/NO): NO